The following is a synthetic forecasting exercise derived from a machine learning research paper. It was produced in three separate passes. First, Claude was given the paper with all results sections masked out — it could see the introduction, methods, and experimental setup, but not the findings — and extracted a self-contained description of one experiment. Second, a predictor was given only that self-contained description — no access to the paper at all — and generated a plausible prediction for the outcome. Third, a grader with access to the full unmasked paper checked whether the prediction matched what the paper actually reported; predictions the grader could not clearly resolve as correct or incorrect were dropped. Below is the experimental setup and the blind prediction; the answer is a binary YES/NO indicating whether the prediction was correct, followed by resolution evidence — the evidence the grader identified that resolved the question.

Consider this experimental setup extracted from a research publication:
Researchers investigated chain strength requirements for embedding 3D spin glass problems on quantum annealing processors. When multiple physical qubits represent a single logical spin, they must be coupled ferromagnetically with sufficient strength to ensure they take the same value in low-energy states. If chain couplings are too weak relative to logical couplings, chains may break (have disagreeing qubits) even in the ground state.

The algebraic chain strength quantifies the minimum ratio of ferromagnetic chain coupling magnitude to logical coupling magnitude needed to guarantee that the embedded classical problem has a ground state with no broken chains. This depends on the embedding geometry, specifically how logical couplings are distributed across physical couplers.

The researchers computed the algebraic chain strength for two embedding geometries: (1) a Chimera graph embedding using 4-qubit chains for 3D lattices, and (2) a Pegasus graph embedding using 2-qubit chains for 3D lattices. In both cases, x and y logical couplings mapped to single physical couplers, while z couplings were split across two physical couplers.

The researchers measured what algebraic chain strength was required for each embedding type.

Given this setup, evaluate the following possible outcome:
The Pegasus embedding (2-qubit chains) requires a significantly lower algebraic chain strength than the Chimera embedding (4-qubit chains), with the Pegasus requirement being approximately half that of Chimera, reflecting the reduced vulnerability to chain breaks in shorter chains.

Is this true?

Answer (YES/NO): NO